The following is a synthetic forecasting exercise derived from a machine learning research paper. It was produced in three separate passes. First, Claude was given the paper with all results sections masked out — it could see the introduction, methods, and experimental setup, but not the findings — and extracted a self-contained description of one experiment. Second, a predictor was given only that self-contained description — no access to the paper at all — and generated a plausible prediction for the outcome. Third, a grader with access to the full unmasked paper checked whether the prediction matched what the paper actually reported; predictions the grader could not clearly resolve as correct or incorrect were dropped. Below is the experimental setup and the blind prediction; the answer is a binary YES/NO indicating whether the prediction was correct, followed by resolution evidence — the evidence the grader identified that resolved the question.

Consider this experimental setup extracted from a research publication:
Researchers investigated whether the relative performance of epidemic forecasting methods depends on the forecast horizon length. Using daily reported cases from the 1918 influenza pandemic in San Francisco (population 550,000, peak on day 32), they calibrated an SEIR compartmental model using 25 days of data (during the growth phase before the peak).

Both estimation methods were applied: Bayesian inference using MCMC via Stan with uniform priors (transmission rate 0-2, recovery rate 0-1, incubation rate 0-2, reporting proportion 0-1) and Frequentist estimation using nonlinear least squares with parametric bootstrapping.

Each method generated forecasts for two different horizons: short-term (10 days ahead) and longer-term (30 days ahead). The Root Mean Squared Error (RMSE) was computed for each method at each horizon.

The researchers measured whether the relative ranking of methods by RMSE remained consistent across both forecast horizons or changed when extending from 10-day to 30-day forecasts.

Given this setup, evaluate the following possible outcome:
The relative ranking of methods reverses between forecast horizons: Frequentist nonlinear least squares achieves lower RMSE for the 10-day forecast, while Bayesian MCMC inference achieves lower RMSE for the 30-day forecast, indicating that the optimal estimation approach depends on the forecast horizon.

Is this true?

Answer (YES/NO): NO